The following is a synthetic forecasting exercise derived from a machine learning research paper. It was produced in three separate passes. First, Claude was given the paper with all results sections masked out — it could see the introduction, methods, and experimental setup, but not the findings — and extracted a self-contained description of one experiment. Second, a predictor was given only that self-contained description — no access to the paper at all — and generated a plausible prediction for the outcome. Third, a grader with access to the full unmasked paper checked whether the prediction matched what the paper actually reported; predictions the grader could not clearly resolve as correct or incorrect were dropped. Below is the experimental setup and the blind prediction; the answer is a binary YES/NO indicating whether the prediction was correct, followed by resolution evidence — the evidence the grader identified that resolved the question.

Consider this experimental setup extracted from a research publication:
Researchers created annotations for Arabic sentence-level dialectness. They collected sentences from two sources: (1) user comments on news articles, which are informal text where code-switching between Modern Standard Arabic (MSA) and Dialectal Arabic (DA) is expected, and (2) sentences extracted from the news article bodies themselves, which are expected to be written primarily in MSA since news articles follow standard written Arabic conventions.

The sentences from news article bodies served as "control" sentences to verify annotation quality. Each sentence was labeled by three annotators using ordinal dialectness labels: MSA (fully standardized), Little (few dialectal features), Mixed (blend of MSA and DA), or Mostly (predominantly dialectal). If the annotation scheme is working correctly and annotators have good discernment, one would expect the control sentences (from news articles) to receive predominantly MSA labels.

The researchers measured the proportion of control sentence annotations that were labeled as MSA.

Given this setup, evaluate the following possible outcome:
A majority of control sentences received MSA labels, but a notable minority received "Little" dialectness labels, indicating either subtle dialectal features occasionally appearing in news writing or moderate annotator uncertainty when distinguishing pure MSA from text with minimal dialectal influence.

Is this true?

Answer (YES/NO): NO